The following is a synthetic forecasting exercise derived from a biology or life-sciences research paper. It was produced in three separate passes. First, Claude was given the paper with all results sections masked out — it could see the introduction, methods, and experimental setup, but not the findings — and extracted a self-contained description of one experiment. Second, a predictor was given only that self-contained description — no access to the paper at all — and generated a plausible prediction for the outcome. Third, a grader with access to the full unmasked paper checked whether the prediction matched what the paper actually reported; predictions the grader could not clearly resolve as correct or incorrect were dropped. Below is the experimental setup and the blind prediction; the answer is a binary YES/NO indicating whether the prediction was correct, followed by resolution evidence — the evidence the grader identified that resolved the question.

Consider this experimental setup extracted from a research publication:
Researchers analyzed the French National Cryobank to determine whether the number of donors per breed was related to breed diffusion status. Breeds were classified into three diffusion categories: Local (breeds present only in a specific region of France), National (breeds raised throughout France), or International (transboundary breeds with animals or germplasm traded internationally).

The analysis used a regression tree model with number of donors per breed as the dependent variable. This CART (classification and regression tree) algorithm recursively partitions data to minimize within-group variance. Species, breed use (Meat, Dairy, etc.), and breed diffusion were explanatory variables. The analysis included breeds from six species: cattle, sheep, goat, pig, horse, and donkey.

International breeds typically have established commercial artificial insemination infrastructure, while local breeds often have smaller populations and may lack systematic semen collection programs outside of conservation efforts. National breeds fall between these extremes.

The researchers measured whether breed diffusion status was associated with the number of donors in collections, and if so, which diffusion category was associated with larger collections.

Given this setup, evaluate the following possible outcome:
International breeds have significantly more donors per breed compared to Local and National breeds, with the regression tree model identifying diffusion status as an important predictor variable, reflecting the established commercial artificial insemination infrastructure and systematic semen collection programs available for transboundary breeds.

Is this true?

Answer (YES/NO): NO